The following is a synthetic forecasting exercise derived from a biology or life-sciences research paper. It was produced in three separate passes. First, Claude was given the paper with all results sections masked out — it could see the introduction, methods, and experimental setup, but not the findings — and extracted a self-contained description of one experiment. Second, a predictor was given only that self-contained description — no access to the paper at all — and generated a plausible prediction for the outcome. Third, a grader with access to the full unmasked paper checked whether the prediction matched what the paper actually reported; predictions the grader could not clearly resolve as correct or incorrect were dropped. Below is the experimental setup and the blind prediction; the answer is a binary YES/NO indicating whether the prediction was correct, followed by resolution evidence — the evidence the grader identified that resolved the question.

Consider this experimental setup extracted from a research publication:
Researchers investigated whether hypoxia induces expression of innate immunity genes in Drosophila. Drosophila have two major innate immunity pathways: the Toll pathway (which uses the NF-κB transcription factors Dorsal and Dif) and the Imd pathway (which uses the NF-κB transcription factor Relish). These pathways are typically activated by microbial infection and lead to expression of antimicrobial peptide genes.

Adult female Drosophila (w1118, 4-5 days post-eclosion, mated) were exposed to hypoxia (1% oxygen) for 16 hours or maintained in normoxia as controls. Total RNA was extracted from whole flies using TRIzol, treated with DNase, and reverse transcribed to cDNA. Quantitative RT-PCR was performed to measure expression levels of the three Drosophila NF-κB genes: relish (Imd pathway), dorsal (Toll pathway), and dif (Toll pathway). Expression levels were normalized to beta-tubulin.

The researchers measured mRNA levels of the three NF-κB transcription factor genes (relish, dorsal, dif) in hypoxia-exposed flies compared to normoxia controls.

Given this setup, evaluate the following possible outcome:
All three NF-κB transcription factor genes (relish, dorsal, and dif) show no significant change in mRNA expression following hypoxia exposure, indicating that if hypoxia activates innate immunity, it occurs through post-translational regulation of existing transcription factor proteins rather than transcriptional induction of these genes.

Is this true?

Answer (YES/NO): NO